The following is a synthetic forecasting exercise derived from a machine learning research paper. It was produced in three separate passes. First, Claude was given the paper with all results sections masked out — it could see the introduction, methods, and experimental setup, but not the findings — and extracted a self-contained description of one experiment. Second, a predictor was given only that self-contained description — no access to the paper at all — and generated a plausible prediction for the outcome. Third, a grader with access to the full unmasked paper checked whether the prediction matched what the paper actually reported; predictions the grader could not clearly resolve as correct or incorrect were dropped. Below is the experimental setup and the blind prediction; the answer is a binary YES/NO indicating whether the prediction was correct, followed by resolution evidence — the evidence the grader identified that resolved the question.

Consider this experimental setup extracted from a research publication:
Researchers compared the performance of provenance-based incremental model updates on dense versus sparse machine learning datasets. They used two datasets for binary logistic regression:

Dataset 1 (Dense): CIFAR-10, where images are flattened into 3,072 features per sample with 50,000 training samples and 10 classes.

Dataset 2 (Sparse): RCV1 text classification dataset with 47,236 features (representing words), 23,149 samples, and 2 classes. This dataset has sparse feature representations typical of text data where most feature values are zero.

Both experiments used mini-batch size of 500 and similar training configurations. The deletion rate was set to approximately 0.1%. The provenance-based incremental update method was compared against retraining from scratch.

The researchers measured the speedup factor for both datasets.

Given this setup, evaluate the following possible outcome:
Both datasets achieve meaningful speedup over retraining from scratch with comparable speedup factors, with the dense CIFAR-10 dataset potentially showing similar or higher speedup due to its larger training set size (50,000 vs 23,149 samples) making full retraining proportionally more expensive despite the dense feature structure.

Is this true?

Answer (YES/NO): NO